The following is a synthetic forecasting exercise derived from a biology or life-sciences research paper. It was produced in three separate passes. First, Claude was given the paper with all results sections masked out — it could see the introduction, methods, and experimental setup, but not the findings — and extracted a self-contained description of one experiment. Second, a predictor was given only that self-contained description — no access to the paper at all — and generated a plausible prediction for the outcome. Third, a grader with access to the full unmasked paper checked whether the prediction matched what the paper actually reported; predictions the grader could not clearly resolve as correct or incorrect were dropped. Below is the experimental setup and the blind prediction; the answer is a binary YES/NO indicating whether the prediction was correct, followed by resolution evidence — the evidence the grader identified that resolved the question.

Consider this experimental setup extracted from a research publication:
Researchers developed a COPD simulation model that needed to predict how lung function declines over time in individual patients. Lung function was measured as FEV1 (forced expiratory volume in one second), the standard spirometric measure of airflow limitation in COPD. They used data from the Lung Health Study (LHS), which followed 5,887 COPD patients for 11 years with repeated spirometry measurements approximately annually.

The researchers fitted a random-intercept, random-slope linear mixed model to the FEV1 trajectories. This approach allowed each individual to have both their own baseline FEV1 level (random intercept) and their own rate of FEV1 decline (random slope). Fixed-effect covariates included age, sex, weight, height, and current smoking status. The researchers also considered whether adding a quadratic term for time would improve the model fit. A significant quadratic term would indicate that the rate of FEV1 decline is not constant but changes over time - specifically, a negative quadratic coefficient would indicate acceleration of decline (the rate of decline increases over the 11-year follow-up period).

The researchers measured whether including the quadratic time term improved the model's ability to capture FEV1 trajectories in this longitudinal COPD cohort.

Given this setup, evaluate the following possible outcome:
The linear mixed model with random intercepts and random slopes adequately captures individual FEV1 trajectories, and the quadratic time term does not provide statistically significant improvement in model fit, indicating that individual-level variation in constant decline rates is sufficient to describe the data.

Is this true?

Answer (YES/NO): NO